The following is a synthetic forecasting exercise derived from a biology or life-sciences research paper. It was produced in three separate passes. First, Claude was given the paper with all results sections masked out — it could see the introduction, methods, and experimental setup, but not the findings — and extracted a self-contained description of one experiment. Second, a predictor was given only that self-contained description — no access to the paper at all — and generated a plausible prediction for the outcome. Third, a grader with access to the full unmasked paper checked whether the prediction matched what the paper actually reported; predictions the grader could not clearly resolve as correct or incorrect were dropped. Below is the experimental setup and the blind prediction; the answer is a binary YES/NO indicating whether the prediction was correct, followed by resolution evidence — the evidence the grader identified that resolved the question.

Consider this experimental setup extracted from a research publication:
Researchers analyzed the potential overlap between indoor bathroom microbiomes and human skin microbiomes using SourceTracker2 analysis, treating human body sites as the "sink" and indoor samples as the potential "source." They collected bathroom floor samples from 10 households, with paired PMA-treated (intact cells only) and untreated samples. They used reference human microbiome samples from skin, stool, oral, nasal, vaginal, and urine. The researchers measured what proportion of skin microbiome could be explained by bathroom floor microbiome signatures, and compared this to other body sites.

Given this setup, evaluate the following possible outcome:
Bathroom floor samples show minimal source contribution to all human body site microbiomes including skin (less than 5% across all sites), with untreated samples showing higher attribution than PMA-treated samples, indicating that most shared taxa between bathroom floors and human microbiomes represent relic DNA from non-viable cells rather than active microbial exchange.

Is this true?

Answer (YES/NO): NO